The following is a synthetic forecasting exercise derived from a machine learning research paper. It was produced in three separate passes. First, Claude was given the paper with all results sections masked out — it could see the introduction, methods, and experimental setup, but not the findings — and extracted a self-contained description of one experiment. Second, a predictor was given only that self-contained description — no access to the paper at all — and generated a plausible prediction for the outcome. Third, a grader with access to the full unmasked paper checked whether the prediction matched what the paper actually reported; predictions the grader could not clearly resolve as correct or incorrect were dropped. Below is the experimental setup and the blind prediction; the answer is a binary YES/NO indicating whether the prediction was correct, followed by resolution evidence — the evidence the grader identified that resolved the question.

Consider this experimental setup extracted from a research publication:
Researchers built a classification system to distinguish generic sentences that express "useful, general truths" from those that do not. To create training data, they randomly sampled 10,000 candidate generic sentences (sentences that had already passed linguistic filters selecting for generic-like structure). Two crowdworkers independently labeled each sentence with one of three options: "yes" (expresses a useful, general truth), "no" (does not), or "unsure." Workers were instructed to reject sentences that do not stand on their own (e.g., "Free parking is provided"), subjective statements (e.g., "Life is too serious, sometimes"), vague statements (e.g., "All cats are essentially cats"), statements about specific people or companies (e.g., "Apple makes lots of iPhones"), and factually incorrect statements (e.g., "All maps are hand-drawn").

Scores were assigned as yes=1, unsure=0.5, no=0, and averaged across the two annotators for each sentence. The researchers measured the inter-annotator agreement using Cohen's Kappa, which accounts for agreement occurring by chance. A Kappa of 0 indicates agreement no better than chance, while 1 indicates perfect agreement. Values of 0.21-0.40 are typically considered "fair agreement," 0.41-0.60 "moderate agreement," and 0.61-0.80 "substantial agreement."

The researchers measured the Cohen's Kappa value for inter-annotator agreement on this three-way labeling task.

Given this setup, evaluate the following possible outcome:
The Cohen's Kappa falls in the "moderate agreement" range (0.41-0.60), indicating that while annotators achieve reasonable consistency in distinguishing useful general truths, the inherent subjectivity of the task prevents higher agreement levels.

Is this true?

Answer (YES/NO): YES